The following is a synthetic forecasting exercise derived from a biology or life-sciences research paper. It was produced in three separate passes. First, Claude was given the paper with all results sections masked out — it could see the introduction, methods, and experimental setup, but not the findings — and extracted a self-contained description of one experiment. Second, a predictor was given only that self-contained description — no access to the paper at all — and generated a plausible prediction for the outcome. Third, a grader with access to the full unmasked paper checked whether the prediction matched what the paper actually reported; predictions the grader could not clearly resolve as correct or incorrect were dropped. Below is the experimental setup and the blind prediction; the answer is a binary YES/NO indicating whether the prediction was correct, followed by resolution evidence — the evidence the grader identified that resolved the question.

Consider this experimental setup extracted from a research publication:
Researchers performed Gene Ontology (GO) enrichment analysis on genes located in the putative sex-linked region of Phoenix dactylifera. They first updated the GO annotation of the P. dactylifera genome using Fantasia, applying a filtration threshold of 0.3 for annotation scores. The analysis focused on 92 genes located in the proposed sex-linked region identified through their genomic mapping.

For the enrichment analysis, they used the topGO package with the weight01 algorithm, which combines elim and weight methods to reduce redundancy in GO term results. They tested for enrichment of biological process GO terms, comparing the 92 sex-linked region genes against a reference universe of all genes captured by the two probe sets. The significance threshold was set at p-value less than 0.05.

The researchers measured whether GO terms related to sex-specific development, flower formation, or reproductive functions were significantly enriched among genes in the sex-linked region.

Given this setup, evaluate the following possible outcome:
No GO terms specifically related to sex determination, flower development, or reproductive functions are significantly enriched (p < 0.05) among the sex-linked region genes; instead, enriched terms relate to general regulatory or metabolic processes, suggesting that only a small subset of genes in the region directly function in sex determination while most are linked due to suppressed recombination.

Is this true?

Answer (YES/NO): NO